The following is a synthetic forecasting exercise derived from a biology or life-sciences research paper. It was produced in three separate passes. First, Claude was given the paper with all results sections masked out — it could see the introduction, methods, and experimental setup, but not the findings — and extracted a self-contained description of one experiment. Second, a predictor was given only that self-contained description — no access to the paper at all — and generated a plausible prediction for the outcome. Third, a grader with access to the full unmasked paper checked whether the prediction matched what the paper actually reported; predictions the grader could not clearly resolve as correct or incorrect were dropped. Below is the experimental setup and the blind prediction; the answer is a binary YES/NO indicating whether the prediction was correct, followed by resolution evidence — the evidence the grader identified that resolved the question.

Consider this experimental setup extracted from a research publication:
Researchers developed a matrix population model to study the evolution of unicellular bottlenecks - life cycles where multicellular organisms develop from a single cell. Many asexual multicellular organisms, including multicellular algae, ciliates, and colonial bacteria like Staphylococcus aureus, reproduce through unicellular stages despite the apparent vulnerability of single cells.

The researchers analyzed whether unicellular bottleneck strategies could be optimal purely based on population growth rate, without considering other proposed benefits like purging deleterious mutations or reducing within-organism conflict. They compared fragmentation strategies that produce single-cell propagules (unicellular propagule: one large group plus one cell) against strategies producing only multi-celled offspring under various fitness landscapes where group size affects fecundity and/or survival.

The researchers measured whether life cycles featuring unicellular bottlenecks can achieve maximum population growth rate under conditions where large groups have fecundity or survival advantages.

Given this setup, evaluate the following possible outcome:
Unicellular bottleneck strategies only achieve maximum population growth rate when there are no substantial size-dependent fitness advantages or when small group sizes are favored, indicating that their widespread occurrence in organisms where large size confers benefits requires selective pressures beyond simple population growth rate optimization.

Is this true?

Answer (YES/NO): NO